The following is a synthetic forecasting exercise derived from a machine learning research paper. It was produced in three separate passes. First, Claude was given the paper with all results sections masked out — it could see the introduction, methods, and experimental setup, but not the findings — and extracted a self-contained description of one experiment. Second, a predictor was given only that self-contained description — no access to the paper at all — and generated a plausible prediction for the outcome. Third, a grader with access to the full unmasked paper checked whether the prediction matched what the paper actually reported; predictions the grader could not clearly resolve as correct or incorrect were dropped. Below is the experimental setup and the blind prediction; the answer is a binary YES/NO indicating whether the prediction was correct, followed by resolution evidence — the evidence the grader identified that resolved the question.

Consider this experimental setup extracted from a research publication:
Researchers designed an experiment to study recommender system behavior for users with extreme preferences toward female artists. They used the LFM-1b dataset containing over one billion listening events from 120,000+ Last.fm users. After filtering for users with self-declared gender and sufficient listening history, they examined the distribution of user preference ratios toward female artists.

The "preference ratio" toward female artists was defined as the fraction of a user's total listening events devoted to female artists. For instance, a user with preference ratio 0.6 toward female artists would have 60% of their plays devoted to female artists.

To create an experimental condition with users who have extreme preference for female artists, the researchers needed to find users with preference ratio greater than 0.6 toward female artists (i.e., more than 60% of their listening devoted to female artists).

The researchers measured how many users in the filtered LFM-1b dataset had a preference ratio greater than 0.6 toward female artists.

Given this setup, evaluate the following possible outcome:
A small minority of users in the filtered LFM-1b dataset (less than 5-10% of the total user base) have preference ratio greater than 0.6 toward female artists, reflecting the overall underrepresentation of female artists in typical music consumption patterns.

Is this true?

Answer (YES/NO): YES